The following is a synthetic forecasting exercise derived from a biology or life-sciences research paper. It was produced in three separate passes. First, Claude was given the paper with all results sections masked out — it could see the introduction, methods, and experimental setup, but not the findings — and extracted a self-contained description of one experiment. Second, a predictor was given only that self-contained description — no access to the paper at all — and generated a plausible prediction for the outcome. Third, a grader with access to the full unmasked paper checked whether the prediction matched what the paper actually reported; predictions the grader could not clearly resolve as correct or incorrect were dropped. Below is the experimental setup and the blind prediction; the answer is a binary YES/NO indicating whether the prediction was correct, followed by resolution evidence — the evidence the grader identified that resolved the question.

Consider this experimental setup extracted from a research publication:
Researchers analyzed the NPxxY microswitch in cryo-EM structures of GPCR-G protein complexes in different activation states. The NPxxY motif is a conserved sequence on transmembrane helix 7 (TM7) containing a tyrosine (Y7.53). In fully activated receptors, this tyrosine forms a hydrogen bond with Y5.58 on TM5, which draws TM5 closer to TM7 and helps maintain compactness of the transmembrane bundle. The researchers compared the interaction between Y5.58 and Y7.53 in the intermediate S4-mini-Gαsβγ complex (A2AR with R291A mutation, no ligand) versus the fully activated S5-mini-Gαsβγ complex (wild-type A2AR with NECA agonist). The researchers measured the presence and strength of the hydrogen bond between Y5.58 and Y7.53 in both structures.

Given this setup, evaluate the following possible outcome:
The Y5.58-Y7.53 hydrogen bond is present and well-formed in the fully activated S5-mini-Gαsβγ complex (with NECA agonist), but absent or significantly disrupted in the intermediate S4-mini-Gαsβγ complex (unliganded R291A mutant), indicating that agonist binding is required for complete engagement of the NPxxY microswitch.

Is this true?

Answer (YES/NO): NO